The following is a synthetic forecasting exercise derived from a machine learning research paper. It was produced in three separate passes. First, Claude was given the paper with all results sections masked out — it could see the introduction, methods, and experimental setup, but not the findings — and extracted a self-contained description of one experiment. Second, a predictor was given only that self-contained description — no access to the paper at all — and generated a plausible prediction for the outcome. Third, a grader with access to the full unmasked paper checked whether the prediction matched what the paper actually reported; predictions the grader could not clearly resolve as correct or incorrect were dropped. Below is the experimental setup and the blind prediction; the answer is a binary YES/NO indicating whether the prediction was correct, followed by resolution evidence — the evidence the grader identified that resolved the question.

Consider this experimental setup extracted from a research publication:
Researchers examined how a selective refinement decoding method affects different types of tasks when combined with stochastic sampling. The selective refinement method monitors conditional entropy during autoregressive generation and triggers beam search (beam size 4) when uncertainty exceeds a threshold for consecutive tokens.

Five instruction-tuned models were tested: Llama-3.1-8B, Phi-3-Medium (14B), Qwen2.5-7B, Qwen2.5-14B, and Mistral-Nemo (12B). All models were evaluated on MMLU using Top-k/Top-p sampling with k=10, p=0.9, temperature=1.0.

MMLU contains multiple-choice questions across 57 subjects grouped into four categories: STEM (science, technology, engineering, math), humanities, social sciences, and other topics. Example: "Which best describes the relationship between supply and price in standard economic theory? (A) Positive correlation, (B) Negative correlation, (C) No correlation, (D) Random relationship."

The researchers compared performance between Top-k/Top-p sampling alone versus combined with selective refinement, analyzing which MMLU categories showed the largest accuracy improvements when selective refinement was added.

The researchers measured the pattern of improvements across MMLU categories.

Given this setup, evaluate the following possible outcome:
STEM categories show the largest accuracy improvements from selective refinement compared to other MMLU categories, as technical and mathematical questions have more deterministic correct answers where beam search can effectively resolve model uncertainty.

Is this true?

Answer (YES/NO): NO